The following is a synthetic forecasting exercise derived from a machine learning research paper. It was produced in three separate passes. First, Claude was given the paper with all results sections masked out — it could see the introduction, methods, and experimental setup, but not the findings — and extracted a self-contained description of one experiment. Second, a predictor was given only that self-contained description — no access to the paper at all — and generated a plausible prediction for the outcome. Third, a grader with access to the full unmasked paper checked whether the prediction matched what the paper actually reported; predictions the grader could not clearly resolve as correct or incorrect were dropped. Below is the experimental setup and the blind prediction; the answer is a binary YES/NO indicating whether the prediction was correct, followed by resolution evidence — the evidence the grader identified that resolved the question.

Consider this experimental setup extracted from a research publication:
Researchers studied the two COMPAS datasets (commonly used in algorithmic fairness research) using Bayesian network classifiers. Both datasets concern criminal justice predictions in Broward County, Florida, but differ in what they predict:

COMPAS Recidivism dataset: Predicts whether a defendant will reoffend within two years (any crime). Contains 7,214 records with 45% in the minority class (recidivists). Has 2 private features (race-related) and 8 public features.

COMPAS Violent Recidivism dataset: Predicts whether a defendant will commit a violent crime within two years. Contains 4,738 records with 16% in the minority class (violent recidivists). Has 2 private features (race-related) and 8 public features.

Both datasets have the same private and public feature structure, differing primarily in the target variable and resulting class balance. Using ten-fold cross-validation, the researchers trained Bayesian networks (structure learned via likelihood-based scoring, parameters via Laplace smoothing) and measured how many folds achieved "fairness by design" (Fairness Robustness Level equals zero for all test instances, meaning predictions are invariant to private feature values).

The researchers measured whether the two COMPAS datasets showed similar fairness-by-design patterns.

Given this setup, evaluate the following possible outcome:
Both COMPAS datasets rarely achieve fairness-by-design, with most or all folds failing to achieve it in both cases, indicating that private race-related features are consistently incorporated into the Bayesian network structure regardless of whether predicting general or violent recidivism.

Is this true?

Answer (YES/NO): YES